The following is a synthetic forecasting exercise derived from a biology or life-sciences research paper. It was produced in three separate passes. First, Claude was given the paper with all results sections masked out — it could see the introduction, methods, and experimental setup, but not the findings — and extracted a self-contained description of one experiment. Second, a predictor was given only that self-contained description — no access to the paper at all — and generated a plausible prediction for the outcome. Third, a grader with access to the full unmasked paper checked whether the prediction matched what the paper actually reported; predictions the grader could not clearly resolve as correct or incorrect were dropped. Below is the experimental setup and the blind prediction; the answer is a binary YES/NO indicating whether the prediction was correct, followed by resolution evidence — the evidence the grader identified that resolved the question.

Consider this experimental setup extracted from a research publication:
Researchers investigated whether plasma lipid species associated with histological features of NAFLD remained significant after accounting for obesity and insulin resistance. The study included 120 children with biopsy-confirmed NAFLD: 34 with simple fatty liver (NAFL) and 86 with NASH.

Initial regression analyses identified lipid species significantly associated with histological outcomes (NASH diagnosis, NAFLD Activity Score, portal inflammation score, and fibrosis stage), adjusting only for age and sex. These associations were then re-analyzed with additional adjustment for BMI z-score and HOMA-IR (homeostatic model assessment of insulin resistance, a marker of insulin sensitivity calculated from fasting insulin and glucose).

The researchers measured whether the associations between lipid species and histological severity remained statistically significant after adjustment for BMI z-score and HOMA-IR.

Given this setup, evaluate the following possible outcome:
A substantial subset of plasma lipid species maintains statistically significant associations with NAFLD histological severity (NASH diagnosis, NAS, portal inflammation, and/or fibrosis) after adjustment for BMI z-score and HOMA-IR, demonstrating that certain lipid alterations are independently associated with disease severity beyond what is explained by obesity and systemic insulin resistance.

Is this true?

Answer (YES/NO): YES